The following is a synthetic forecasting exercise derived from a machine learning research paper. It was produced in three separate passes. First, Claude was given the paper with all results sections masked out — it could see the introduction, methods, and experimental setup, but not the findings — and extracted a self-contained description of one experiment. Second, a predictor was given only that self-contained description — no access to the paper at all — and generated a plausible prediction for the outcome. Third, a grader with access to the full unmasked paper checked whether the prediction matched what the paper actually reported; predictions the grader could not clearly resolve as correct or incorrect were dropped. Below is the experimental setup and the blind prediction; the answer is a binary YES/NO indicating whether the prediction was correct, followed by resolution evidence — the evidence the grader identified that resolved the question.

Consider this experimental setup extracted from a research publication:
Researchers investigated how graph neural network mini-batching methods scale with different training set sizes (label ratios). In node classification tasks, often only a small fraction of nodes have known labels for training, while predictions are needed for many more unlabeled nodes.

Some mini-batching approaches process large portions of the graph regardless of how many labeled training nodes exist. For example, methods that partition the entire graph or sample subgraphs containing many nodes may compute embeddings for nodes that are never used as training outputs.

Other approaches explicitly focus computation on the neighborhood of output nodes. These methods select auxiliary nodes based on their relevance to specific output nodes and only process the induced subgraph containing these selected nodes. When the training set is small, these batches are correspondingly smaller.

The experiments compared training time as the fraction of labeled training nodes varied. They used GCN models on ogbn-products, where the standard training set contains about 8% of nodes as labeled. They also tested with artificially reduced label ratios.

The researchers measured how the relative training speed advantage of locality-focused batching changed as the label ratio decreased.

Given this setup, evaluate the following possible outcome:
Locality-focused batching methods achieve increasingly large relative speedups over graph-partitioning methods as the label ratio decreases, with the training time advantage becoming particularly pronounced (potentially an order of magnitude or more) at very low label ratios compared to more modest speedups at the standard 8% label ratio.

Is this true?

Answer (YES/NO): YES